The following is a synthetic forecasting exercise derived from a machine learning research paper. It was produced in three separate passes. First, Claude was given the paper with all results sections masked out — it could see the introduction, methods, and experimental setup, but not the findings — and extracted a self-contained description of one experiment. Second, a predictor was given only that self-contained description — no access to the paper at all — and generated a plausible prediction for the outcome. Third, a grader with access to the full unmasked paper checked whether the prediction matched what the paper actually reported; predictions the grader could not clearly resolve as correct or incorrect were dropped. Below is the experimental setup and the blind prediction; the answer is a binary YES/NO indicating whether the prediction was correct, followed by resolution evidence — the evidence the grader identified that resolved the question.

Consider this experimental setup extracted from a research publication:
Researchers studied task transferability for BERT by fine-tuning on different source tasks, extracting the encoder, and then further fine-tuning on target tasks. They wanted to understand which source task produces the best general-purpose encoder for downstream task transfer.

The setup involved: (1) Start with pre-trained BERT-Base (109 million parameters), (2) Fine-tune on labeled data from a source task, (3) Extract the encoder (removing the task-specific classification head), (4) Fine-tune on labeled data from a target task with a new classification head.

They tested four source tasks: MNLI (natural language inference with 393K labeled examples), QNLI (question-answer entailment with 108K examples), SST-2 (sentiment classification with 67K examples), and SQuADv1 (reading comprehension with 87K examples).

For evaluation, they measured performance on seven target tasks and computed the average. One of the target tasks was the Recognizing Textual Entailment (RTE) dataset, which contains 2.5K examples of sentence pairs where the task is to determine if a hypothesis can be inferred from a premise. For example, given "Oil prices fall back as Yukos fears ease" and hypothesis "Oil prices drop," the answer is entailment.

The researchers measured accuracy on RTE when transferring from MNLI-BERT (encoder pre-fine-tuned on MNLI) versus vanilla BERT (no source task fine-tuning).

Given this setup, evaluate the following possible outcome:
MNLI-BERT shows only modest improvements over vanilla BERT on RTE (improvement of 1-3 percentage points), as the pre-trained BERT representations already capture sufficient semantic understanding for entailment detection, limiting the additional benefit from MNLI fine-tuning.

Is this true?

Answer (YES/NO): NO